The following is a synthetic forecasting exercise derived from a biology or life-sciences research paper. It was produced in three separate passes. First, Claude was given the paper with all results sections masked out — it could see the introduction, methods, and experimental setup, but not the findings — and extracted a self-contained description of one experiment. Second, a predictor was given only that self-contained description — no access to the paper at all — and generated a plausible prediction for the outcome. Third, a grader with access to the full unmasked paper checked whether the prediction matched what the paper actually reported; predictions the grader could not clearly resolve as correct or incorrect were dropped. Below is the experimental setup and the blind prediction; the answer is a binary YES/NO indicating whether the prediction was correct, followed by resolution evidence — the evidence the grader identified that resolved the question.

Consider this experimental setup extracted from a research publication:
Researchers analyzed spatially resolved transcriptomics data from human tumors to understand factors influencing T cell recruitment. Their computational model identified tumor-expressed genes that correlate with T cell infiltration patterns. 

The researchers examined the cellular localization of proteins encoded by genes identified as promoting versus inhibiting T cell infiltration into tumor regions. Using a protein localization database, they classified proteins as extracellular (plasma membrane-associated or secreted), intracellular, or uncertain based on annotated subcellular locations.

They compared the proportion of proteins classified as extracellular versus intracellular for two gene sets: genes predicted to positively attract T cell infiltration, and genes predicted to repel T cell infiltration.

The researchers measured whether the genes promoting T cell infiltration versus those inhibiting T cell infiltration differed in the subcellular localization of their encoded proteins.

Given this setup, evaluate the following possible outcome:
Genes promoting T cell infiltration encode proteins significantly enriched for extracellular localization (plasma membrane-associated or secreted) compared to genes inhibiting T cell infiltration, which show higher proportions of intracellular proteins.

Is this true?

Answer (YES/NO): NO